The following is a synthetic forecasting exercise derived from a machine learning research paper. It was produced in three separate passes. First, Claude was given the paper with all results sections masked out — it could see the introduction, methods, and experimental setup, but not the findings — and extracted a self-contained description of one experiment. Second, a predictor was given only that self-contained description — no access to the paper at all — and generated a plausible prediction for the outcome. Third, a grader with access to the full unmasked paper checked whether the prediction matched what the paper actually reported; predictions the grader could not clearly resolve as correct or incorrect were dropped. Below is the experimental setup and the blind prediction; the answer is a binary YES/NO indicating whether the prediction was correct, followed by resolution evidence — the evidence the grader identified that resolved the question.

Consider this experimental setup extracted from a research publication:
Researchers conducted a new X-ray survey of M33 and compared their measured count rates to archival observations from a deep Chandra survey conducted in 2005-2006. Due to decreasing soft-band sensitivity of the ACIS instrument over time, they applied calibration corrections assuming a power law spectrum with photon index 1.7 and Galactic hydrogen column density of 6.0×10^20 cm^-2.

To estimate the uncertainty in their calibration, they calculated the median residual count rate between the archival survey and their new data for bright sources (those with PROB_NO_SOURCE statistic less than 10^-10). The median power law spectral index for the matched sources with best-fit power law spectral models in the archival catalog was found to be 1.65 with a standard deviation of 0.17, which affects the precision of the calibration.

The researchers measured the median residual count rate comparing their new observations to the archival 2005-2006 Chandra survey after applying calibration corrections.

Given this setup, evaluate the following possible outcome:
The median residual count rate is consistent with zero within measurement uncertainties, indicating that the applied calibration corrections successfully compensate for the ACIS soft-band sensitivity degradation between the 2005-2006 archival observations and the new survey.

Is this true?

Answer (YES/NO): NO